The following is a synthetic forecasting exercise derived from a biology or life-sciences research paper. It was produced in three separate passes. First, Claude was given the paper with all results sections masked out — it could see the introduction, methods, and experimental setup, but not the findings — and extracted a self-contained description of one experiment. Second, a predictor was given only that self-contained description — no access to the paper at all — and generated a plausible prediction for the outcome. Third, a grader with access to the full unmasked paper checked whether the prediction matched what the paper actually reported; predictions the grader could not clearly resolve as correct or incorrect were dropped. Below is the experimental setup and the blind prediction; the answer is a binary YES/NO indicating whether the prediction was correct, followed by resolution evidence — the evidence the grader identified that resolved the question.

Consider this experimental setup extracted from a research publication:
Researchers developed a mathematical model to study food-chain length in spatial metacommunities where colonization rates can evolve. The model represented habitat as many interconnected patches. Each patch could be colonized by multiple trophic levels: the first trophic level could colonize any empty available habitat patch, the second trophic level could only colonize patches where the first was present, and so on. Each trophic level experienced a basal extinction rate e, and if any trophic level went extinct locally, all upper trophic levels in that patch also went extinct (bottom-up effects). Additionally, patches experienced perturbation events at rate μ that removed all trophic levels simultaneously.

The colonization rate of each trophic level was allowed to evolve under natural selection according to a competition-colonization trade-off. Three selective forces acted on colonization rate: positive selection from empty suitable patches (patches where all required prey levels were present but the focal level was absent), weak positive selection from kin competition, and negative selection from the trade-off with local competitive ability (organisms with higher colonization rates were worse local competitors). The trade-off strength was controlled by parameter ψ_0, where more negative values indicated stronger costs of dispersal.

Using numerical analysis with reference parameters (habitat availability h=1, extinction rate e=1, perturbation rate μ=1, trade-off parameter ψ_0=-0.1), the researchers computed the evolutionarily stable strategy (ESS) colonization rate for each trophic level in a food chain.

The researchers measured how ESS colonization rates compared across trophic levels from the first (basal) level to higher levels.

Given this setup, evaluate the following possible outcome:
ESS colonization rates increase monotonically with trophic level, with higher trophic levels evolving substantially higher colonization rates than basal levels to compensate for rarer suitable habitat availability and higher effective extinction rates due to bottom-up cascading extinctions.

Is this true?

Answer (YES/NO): YES